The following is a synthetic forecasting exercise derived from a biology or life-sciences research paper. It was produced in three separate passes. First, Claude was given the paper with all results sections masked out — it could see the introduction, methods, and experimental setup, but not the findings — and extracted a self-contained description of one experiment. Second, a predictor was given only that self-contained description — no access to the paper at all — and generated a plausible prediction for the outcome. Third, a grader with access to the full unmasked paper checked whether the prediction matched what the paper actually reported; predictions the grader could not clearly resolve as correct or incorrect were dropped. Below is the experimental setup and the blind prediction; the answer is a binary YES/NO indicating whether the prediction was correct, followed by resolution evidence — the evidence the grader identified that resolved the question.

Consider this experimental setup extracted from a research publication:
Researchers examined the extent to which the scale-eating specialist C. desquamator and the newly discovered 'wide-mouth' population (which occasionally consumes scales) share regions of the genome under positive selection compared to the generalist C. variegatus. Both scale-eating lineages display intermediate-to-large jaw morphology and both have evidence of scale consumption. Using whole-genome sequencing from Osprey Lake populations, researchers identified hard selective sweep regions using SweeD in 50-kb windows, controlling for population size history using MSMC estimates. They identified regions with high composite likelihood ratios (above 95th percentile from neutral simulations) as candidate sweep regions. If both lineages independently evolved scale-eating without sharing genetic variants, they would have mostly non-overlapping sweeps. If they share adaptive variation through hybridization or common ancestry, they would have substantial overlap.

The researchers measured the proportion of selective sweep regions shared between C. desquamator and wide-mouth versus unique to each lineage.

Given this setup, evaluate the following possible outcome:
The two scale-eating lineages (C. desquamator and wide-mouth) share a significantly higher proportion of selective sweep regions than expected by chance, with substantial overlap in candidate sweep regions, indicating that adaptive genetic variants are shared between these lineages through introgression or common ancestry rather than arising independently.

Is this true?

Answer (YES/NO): NO